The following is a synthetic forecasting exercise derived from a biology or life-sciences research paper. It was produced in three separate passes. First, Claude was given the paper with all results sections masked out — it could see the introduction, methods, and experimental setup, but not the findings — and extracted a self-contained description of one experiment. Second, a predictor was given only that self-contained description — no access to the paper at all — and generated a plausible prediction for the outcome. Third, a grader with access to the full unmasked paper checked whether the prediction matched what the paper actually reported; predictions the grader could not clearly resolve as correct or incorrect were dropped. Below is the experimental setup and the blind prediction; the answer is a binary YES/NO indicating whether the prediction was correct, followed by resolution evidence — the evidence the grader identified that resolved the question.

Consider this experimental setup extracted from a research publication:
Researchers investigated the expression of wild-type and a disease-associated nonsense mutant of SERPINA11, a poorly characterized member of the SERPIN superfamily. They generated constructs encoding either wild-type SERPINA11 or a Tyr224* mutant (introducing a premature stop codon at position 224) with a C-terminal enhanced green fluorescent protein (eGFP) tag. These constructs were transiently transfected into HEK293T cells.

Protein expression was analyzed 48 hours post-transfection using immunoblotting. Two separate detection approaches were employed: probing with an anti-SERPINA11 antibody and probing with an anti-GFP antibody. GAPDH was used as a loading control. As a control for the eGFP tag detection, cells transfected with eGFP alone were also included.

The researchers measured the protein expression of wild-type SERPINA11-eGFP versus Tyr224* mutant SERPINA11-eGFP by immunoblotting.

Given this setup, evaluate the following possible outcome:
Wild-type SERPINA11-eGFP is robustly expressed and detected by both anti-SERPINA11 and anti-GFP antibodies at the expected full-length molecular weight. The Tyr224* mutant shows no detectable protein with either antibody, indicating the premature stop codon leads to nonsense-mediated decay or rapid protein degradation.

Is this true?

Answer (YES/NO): NO